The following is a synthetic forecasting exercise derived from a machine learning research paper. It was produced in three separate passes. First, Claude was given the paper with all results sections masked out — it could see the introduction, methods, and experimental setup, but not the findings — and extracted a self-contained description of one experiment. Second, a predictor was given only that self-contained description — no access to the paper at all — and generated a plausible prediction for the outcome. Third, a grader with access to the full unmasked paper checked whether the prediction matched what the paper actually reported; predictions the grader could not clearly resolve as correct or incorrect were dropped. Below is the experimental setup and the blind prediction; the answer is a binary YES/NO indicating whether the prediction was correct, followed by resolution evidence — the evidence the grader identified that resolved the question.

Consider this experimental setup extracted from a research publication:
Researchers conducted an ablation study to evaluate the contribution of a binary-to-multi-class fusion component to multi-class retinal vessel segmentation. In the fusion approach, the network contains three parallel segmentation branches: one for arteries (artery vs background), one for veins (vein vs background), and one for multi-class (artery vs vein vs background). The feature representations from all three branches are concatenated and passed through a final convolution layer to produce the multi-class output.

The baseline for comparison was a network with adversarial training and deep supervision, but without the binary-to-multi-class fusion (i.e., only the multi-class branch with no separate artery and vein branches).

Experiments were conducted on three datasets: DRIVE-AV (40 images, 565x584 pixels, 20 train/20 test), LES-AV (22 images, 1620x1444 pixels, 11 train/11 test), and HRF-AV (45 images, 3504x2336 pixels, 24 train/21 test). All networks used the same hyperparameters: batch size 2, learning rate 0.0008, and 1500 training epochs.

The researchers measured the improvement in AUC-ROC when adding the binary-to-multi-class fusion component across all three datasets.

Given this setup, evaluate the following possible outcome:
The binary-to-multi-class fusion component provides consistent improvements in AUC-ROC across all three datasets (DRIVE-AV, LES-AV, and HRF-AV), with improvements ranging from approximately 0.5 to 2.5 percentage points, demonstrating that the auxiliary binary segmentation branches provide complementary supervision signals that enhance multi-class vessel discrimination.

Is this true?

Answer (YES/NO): YES